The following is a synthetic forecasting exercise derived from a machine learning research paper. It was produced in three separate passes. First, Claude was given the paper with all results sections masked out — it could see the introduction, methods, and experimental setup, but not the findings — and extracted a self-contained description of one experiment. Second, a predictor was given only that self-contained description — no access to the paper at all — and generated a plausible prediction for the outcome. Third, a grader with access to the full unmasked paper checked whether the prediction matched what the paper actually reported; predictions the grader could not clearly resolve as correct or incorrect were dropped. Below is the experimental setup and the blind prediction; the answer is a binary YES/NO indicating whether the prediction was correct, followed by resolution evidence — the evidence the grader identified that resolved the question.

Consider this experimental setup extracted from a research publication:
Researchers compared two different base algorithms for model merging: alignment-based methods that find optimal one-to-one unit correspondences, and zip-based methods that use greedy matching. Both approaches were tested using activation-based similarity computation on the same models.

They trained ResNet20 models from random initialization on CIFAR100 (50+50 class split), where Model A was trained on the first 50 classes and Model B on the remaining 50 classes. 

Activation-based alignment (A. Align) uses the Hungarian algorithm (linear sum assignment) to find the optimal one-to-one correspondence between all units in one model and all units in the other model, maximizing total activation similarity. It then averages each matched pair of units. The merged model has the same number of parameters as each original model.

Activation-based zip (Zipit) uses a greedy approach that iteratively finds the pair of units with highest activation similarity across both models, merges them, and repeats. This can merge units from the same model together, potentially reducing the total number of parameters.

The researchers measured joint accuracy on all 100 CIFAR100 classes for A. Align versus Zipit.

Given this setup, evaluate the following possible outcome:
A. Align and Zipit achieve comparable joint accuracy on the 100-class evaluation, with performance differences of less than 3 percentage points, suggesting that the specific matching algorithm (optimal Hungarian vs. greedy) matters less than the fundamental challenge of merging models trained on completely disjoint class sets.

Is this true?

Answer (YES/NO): NO